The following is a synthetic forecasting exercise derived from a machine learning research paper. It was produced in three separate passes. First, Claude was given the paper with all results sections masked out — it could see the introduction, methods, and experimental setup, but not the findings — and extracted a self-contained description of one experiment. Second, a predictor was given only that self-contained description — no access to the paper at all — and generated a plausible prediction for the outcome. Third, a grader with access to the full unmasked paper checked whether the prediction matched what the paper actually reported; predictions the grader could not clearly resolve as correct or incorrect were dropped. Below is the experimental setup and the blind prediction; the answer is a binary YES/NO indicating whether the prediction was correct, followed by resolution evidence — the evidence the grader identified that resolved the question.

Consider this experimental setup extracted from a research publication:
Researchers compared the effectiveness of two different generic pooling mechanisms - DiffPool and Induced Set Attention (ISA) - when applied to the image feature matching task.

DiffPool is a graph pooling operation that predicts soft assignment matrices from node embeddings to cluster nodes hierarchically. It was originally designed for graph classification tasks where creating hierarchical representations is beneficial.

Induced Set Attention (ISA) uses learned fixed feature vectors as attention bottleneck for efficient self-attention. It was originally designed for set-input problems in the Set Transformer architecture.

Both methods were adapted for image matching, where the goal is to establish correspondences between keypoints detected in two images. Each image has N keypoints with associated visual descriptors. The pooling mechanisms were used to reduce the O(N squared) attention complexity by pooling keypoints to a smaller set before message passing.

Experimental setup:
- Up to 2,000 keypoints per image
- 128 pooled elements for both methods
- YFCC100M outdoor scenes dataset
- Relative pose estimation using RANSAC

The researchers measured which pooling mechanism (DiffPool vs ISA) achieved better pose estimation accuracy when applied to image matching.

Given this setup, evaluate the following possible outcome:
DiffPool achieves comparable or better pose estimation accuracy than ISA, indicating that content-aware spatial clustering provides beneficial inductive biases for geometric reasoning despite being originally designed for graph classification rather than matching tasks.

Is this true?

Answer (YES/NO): NO